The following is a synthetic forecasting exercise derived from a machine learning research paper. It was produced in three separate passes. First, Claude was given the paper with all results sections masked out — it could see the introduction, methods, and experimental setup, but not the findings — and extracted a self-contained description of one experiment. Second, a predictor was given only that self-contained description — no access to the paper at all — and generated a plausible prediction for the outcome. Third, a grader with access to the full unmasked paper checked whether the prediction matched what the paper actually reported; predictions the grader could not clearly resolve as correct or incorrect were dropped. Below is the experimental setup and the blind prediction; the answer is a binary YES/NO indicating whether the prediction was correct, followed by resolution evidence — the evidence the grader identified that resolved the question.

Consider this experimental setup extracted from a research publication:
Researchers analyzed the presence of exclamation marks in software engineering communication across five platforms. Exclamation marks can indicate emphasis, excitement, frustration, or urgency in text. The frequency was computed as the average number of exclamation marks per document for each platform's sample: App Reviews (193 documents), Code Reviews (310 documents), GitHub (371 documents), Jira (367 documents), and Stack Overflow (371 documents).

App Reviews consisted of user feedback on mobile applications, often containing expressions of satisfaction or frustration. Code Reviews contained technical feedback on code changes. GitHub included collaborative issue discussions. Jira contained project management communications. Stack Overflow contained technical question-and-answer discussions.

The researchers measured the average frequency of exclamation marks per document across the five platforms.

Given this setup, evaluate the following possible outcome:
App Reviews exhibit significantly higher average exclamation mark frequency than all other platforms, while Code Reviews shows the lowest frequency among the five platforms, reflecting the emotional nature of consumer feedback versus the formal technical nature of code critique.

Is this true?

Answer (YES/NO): NO